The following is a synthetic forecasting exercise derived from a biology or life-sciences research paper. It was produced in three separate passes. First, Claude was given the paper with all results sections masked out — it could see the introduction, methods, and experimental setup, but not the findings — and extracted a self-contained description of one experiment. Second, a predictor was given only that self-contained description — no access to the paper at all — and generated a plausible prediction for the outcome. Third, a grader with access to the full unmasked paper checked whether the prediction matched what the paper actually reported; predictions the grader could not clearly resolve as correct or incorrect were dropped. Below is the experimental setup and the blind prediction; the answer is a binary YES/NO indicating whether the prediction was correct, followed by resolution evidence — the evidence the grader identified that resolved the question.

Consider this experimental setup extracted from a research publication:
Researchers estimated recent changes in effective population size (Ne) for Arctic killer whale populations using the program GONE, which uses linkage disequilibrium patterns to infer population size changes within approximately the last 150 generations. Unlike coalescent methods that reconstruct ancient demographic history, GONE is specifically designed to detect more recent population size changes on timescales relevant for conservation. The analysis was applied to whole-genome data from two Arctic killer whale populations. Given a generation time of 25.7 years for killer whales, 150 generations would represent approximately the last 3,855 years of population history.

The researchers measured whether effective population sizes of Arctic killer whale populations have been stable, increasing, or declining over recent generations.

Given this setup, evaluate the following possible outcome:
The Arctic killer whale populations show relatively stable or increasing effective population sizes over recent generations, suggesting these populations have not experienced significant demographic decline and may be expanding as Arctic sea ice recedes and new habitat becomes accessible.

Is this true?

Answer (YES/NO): NO